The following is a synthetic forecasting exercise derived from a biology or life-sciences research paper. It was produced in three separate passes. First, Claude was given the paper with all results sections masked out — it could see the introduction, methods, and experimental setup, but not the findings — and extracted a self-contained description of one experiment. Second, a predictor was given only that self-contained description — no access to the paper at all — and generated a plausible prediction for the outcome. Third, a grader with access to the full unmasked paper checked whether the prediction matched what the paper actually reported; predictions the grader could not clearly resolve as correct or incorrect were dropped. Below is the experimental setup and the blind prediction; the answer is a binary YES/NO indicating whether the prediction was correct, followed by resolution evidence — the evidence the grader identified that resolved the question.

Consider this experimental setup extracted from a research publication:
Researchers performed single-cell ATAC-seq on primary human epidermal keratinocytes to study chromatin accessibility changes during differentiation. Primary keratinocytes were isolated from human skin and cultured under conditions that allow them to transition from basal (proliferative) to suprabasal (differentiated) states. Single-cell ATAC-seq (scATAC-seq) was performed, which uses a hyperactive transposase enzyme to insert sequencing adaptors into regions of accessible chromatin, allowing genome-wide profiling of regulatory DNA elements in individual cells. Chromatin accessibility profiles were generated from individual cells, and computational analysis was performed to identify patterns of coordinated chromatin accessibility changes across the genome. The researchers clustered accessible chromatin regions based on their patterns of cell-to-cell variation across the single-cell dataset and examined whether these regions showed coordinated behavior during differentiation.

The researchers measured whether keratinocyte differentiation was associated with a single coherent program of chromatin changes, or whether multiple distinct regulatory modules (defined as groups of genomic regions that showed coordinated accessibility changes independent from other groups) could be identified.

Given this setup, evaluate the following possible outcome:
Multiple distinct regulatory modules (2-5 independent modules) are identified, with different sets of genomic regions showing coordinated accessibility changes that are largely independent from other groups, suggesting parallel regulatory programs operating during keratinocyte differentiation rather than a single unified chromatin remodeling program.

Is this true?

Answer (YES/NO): YES